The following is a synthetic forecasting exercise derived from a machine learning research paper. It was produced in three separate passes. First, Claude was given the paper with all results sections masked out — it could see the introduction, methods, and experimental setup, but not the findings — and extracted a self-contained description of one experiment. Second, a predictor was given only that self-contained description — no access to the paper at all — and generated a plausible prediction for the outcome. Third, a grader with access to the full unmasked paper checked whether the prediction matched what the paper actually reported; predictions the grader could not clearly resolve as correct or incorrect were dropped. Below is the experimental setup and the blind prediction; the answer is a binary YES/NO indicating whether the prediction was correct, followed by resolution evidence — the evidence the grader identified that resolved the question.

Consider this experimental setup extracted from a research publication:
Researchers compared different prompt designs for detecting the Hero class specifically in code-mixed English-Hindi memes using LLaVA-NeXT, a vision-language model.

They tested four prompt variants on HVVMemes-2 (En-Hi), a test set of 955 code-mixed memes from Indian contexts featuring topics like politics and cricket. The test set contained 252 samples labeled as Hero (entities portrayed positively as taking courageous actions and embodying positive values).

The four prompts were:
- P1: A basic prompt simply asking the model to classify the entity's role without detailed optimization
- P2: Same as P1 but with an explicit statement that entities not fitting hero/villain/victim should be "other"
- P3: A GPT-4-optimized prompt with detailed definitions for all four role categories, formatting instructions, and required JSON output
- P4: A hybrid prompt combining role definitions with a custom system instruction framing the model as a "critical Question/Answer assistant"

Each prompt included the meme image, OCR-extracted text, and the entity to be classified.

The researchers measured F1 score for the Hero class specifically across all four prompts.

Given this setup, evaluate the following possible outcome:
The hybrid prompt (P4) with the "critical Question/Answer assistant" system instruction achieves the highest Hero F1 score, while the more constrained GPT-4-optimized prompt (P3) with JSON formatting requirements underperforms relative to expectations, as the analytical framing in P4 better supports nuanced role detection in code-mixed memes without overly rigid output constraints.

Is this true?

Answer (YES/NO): NO